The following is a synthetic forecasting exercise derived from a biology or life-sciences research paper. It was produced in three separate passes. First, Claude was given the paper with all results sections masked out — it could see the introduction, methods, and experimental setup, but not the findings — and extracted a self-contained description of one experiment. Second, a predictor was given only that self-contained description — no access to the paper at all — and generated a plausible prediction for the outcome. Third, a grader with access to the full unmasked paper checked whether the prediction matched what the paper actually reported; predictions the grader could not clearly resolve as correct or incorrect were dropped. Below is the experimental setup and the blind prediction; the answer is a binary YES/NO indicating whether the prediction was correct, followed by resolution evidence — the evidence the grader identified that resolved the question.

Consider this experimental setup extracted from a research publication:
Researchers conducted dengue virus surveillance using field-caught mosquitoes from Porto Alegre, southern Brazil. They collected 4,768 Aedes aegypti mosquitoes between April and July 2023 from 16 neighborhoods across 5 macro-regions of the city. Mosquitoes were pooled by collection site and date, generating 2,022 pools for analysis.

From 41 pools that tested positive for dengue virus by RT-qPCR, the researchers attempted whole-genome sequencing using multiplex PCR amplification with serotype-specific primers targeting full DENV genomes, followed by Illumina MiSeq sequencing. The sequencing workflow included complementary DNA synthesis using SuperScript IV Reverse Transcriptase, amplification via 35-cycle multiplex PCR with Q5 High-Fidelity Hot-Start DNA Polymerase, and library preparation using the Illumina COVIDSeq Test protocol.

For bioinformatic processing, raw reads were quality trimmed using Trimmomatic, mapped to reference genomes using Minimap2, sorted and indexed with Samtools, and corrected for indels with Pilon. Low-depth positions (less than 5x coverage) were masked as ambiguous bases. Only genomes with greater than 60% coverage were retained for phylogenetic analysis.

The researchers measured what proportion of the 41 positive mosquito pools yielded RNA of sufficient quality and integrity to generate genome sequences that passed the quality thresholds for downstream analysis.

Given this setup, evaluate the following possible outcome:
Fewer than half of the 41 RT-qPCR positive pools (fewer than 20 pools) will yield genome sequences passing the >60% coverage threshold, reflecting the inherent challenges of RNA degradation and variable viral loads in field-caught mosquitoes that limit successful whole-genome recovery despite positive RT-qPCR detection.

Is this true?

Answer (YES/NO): NO